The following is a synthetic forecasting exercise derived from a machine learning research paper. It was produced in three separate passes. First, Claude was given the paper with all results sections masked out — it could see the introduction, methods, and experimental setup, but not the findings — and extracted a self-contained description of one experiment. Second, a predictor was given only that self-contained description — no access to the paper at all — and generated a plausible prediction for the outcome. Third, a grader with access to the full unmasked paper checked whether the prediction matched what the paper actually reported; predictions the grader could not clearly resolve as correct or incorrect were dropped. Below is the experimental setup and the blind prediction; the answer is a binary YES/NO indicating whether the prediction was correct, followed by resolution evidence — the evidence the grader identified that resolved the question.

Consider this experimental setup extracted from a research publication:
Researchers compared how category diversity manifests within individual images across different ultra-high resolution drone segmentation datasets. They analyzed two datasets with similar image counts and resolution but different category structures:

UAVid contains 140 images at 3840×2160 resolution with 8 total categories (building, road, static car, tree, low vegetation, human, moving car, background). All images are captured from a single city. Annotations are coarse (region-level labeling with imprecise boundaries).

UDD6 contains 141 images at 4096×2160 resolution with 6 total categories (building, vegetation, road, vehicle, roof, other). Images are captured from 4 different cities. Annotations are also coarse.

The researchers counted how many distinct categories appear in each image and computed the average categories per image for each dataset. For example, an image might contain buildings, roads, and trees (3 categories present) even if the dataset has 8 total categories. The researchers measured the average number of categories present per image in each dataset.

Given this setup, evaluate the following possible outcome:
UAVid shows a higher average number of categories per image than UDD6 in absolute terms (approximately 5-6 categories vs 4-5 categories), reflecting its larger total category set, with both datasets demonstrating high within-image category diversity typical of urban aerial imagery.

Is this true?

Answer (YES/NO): NO